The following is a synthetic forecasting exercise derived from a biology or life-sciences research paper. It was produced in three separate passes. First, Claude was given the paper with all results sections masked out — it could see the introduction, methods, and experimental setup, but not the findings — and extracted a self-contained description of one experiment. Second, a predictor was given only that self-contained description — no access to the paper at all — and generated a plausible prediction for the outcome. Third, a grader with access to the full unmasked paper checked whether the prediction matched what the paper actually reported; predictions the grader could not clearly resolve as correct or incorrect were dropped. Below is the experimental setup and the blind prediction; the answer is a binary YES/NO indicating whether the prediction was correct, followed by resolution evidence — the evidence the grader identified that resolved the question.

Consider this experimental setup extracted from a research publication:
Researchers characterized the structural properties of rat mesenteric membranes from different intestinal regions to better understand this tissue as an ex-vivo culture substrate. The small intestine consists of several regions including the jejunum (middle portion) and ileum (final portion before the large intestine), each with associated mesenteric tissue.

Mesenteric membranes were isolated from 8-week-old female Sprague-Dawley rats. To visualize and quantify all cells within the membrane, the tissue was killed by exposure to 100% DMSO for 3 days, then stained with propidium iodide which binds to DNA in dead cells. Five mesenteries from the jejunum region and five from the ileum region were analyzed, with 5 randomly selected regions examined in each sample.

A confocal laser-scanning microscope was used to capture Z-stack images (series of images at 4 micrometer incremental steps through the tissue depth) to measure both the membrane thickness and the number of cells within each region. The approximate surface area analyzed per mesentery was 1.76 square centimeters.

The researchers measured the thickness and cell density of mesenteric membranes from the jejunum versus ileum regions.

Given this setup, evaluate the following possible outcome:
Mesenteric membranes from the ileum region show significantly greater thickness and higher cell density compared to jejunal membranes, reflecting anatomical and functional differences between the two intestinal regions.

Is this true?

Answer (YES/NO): NO